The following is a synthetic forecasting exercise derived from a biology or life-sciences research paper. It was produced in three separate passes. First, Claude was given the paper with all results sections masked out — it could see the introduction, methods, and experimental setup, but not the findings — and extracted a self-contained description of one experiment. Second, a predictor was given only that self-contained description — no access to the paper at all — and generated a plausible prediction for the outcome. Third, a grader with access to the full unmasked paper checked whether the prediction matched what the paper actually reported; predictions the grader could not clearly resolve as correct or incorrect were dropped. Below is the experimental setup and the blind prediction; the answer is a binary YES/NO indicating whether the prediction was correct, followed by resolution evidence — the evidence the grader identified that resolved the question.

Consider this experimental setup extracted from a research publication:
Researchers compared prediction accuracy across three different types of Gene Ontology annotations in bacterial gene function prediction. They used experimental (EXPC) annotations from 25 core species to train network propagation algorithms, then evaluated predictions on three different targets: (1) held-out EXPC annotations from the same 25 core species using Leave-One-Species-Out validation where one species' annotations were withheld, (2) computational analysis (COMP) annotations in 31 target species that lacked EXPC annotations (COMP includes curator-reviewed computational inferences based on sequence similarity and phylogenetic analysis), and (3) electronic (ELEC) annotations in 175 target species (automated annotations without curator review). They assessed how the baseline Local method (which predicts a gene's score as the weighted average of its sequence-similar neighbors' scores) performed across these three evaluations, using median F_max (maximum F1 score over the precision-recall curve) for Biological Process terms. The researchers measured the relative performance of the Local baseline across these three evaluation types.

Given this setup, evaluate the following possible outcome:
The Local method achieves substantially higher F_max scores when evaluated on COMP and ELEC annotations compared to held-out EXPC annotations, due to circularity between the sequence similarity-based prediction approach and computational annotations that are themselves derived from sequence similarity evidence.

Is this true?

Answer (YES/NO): YES